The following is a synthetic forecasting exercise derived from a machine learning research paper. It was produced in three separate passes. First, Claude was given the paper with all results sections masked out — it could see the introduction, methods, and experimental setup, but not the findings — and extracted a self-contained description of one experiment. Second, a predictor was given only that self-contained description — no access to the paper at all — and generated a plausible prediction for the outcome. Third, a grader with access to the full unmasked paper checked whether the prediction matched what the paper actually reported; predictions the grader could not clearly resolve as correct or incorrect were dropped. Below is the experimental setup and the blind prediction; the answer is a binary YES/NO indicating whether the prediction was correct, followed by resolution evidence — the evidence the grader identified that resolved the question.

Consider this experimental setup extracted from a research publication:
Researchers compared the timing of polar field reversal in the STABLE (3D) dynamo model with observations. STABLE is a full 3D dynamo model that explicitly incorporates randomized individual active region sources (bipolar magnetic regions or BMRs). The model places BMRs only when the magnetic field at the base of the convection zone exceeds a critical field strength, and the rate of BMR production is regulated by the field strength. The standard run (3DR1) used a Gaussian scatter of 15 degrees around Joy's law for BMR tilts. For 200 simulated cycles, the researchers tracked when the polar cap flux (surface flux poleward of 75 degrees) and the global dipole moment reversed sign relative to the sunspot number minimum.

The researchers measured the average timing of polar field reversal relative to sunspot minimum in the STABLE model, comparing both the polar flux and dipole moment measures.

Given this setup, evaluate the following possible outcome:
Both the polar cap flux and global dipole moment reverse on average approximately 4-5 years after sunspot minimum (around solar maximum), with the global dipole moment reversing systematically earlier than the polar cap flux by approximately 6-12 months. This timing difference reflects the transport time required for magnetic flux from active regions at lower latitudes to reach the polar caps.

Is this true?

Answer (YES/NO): NO